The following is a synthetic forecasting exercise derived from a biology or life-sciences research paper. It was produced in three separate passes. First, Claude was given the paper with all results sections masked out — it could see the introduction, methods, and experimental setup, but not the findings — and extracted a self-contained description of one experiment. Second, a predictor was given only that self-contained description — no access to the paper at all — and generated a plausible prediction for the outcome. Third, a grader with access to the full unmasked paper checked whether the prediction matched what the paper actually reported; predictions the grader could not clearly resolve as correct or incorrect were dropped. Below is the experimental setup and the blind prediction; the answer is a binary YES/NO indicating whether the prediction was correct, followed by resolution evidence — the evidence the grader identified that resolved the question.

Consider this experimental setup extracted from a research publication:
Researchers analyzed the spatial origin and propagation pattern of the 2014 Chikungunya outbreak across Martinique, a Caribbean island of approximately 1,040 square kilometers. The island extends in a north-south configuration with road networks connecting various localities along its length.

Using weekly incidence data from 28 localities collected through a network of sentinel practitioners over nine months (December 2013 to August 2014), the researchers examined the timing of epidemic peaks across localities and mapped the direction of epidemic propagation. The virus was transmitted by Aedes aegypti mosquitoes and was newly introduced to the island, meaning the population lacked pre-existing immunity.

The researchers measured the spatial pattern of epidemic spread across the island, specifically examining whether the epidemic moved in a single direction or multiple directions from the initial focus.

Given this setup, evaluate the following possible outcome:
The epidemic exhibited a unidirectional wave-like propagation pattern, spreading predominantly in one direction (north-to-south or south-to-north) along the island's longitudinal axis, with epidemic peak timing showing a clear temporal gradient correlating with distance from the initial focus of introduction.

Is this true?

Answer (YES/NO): NO